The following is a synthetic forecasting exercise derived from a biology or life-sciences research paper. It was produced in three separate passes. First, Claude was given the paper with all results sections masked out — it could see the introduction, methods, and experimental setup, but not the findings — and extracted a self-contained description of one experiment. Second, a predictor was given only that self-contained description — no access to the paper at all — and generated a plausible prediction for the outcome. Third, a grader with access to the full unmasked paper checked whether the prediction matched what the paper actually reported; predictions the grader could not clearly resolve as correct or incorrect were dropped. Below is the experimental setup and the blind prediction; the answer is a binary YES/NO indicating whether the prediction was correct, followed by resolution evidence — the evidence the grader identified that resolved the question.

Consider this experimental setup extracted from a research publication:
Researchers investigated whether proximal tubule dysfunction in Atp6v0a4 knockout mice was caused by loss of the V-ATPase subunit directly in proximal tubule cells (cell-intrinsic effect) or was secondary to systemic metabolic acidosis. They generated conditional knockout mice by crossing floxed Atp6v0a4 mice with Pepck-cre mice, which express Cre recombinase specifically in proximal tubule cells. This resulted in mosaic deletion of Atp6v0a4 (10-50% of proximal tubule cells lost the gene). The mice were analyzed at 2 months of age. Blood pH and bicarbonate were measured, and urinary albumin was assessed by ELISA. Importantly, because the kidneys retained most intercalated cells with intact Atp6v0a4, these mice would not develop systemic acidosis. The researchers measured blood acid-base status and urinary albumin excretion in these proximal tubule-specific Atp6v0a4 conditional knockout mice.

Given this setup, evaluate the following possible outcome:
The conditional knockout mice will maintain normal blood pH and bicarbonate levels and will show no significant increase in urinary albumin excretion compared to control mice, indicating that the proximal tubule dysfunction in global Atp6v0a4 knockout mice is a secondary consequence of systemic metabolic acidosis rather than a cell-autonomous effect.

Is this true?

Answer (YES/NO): YES